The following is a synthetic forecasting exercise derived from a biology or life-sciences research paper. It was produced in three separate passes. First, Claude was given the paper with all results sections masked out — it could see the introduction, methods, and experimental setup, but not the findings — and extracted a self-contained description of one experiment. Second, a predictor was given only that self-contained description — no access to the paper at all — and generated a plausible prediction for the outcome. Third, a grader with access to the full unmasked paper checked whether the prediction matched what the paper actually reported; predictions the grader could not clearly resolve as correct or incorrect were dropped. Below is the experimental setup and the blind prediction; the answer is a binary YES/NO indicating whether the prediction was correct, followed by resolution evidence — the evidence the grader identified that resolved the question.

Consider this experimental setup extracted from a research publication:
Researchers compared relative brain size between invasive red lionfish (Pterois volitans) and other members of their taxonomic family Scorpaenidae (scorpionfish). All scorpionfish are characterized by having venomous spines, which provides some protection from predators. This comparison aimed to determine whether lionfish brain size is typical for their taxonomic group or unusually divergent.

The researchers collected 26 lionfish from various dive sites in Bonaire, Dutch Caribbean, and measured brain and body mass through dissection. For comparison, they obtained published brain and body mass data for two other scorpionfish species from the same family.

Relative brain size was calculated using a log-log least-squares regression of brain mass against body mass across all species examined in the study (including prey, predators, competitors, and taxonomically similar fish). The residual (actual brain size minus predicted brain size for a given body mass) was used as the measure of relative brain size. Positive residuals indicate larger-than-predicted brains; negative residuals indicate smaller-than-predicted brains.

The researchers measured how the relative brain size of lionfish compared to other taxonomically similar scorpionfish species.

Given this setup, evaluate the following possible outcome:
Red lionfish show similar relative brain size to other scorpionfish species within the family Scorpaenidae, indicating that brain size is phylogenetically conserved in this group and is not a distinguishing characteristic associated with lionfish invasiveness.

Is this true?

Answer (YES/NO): YES